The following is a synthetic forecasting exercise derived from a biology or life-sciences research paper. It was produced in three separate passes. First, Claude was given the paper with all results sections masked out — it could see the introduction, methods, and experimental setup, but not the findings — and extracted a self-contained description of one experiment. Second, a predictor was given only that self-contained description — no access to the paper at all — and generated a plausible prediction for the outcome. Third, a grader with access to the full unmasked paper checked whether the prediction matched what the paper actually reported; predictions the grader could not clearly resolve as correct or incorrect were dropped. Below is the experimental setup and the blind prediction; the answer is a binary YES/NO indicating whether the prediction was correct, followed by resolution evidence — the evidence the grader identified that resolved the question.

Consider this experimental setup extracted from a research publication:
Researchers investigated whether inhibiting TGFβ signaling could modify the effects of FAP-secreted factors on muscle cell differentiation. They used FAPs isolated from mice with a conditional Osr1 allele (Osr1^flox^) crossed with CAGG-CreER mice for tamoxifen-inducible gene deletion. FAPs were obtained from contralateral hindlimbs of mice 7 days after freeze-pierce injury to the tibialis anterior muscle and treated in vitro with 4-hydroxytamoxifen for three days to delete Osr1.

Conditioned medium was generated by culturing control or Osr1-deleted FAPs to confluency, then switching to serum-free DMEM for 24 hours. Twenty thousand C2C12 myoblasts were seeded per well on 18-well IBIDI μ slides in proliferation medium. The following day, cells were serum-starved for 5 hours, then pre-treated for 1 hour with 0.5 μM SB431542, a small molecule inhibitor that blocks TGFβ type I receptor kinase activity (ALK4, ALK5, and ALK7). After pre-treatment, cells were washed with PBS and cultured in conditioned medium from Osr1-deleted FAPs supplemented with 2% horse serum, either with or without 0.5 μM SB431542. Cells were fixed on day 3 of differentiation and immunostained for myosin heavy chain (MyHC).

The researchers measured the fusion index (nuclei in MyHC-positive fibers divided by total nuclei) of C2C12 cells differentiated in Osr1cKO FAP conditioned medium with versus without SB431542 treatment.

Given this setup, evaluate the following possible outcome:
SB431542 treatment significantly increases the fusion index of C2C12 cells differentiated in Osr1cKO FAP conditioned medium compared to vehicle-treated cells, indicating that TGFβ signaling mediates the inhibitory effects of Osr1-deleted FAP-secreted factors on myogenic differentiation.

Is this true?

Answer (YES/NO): YES